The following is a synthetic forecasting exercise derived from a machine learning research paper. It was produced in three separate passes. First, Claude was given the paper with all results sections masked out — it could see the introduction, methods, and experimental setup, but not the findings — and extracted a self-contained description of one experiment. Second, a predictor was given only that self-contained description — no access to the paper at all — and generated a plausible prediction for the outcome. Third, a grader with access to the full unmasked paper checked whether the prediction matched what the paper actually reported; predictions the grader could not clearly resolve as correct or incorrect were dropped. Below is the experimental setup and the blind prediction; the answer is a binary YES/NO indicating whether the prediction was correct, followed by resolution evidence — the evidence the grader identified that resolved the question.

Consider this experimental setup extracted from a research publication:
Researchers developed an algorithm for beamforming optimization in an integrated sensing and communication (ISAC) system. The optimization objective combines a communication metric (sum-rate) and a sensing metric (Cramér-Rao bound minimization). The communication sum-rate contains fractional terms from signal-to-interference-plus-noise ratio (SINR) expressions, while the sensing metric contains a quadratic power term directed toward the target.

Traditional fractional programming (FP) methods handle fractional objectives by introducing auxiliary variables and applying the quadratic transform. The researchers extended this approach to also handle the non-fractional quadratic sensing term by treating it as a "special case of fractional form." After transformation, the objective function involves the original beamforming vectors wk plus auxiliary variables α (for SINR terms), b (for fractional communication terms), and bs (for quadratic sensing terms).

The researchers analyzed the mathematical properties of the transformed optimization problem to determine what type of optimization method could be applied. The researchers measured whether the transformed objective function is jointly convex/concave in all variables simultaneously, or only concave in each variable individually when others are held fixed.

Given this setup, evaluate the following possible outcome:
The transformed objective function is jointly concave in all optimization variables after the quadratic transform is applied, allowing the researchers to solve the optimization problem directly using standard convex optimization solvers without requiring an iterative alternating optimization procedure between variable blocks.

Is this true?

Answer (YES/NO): NO